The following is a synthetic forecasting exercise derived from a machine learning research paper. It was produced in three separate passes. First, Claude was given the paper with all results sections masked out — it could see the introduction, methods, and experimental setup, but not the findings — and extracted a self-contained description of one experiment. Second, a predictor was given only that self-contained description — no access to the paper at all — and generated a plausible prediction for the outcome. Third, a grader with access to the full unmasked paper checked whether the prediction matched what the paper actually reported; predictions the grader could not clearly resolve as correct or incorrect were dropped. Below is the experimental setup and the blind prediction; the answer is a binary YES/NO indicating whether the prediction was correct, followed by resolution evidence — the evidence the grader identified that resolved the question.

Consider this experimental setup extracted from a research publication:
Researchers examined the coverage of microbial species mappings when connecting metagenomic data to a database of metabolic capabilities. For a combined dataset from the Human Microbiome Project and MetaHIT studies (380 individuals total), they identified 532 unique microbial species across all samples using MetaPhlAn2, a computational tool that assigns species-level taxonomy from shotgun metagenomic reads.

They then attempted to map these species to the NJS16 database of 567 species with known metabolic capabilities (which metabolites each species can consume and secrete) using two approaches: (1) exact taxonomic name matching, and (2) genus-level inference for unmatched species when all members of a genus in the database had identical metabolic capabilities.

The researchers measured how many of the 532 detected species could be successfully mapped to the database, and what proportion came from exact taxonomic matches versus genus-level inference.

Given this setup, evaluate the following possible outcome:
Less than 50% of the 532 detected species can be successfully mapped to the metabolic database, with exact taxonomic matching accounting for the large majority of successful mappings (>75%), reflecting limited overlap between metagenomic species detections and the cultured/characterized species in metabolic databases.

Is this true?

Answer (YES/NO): NO